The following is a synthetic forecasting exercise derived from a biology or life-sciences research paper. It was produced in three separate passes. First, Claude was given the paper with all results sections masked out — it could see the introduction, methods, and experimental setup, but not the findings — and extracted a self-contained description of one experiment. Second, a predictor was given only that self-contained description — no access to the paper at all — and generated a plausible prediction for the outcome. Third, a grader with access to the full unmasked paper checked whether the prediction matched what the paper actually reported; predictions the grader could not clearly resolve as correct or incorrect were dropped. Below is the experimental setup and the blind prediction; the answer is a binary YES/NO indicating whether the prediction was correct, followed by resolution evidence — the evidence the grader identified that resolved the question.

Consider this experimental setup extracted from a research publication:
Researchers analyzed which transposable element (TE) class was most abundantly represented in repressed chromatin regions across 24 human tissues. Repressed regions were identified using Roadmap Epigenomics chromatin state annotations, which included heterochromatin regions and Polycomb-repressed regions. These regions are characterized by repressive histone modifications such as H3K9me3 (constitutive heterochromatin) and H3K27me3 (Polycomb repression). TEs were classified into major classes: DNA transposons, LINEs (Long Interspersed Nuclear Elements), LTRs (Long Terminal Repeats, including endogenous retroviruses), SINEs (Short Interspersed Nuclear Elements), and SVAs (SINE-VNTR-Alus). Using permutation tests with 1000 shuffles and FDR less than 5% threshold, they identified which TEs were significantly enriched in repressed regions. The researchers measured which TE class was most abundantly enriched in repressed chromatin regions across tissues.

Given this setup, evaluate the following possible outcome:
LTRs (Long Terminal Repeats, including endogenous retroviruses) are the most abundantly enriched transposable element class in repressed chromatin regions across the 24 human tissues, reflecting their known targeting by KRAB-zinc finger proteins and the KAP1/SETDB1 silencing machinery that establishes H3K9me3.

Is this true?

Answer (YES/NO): YES